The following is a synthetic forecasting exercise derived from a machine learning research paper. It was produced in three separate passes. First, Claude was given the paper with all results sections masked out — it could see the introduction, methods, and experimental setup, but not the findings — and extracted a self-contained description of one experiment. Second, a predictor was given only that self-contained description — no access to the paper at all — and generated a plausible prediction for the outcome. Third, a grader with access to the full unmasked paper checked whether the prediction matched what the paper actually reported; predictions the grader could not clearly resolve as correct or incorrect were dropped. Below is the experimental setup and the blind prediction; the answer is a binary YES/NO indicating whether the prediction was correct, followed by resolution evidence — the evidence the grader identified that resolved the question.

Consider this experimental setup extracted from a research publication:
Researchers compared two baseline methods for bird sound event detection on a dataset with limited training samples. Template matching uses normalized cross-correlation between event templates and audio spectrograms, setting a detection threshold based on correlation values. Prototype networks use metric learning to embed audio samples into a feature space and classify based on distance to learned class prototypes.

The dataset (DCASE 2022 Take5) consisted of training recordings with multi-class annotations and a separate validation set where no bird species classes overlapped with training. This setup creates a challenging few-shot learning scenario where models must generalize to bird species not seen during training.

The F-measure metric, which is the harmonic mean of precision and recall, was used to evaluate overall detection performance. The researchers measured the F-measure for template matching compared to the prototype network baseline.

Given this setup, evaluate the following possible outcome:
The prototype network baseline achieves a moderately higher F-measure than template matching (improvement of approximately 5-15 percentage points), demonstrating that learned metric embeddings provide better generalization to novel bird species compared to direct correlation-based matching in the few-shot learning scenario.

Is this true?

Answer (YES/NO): NO